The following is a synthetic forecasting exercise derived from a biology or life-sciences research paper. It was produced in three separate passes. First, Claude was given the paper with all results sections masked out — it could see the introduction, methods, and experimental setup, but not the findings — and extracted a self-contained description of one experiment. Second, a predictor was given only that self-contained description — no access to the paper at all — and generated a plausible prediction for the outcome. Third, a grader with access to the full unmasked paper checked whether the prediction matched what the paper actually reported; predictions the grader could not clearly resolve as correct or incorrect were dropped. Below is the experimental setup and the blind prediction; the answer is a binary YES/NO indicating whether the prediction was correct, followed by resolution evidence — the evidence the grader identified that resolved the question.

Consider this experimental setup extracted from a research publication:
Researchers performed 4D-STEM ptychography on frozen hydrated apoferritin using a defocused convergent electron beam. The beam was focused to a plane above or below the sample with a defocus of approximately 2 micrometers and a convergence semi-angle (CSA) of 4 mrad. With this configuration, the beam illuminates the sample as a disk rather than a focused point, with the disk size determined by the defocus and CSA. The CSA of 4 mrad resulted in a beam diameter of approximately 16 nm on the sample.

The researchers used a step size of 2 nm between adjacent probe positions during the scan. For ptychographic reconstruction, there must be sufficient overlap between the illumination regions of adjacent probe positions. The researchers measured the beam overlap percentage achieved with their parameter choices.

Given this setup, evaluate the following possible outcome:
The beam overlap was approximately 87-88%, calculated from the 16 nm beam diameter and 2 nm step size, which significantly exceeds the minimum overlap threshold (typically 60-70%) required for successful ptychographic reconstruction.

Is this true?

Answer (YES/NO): NO